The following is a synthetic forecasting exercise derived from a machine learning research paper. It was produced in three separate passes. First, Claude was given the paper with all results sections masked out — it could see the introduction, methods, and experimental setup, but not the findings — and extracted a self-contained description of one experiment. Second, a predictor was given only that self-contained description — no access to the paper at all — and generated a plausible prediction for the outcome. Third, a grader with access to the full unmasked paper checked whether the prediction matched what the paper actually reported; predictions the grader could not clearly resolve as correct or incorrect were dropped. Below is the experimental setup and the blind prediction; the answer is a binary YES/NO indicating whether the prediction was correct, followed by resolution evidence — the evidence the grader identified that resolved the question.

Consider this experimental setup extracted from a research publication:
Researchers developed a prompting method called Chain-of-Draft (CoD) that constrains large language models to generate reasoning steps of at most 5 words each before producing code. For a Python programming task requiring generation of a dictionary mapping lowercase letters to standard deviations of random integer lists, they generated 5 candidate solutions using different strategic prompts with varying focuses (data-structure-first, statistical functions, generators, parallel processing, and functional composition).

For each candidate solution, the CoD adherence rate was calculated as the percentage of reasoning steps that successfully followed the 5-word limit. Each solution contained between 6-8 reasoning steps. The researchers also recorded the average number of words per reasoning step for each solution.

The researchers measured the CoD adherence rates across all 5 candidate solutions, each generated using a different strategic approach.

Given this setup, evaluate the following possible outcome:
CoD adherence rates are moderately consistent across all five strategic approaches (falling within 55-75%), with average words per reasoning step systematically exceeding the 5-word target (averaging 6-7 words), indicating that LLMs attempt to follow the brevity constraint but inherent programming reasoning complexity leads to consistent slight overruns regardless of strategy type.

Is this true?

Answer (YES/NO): NO